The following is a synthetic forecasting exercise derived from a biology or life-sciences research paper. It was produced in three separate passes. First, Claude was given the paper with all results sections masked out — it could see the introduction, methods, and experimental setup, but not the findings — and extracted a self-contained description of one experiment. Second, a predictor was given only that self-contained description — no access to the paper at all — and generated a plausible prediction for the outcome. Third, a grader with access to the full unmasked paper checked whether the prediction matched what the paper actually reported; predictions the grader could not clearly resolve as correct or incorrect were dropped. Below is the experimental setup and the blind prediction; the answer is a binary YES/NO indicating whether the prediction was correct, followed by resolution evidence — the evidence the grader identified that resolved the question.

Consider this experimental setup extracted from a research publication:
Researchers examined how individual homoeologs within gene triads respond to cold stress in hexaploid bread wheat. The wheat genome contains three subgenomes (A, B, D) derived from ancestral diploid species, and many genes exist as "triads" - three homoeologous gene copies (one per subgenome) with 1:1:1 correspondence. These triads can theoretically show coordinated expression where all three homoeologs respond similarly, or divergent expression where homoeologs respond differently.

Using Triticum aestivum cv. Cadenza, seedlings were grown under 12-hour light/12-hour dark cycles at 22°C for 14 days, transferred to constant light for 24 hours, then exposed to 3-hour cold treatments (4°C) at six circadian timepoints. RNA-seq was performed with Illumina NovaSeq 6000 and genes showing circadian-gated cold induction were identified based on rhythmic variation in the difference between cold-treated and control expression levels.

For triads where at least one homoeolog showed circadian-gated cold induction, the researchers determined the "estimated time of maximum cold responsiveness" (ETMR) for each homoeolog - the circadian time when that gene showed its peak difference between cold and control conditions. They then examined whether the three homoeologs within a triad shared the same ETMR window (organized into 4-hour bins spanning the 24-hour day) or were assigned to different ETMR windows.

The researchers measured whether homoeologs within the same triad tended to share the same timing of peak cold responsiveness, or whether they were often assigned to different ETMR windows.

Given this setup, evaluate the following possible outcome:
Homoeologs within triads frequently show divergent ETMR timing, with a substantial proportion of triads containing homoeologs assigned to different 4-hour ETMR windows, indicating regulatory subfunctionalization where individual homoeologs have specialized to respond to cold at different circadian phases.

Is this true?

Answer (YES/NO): YES